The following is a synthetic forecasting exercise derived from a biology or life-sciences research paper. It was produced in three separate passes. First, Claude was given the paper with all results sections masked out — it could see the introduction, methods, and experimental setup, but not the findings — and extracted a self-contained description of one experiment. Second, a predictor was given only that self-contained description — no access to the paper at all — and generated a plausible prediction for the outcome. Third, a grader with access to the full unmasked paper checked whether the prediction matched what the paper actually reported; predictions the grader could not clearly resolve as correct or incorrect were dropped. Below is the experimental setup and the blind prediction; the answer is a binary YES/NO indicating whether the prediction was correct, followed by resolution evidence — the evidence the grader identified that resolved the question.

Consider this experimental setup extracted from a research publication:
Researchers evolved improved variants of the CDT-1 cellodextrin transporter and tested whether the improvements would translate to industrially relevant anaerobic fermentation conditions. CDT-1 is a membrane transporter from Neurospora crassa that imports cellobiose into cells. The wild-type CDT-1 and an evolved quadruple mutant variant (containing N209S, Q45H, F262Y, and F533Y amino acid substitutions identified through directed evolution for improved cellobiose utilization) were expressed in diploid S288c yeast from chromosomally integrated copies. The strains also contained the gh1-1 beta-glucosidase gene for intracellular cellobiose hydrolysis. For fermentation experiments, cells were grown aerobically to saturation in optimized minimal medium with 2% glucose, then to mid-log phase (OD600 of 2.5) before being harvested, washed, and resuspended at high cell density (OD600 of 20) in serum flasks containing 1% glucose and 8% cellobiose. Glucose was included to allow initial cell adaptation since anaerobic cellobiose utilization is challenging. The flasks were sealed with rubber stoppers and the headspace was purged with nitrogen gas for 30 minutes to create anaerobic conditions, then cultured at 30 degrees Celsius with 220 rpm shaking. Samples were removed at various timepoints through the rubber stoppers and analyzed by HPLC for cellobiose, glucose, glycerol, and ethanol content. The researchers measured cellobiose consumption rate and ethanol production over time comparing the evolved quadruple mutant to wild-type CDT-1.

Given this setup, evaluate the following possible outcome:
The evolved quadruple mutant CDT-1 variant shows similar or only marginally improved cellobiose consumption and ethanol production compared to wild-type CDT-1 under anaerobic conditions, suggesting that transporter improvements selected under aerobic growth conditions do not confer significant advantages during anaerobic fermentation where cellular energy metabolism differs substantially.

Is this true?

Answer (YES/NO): NO